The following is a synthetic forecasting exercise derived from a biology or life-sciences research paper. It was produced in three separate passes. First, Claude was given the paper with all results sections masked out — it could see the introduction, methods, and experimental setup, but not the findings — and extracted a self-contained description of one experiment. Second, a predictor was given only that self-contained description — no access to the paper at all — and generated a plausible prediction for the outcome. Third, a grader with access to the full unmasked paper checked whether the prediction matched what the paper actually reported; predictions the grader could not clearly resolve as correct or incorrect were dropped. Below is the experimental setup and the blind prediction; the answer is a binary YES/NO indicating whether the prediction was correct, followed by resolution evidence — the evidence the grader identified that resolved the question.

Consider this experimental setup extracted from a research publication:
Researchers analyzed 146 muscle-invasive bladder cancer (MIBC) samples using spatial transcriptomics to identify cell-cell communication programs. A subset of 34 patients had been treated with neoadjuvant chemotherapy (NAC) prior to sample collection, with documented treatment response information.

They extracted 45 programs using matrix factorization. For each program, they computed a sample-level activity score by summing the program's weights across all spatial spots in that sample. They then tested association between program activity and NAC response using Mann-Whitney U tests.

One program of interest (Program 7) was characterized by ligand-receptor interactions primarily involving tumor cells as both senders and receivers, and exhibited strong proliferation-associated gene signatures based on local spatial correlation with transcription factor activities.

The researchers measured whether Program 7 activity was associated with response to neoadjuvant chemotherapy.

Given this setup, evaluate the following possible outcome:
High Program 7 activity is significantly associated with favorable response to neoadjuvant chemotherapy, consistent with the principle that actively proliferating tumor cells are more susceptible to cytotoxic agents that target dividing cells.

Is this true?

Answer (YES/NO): YES